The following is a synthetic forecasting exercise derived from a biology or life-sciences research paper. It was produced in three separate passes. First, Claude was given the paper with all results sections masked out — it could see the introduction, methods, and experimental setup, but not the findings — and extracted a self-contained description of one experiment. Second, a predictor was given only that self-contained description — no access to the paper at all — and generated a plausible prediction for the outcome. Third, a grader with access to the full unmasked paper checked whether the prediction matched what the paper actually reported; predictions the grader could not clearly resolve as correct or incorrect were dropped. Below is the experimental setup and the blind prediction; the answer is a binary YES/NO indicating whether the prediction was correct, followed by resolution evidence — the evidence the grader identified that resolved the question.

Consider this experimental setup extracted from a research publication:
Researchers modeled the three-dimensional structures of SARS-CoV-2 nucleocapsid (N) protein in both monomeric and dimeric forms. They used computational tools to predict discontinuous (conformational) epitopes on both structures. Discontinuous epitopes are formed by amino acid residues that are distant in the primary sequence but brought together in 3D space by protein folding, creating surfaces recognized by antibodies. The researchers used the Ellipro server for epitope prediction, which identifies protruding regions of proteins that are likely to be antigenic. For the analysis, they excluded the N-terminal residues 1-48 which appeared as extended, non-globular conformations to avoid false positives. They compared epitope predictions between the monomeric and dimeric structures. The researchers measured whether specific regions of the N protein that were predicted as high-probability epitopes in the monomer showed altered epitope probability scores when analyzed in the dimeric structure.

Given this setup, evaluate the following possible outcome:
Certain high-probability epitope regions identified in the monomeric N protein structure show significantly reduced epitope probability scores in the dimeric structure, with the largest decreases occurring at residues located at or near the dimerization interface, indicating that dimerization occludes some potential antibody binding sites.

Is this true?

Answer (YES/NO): NO